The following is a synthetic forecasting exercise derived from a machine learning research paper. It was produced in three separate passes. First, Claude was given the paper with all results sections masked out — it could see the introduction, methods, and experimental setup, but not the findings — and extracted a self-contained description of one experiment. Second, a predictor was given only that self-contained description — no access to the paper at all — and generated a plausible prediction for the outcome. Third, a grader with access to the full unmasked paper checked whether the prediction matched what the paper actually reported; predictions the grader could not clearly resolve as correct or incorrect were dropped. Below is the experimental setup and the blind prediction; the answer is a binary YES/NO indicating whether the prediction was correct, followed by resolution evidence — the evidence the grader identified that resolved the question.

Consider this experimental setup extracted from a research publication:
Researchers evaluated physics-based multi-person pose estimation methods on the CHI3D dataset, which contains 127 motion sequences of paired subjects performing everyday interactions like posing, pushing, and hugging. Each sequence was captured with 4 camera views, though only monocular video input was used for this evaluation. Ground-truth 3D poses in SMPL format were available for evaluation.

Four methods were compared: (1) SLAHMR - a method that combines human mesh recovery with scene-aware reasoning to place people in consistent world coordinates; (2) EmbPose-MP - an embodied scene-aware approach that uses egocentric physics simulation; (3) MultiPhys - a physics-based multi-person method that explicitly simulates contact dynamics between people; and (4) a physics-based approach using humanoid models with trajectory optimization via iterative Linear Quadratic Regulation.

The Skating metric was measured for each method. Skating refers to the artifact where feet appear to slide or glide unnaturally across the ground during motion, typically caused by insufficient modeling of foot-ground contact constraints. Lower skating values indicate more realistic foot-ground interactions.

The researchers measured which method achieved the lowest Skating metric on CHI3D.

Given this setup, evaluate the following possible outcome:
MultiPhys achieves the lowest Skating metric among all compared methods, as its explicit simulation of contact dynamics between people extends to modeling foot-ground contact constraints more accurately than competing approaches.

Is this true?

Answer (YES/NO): NO